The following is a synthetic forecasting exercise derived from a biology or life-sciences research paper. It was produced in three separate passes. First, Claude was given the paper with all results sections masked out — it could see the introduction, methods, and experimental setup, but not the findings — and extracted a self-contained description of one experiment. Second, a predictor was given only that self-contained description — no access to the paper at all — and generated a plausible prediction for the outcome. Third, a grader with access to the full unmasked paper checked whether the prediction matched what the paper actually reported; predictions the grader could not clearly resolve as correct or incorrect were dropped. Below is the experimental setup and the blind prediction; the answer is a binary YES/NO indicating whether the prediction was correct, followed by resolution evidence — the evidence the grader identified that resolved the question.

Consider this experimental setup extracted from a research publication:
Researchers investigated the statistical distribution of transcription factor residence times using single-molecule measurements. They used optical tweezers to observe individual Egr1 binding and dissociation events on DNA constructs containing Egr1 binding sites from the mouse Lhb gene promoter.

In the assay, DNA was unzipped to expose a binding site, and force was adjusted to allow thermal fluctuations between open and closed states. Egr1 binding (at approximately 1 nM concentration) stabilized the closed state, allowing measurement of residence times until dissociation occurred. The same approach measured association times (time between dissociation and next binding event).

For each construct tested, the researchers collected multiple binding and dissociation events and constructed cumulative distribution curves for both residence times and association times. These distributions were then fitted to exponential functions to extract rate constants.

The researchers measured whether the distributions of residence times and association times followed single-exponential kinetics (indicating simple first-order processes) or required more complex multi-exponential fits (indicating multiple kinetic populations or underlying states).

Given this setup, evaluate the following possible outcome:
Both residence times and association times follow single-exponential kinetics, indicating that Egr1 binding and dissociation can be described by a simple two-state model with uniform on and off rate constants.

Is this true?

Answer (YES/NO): YES